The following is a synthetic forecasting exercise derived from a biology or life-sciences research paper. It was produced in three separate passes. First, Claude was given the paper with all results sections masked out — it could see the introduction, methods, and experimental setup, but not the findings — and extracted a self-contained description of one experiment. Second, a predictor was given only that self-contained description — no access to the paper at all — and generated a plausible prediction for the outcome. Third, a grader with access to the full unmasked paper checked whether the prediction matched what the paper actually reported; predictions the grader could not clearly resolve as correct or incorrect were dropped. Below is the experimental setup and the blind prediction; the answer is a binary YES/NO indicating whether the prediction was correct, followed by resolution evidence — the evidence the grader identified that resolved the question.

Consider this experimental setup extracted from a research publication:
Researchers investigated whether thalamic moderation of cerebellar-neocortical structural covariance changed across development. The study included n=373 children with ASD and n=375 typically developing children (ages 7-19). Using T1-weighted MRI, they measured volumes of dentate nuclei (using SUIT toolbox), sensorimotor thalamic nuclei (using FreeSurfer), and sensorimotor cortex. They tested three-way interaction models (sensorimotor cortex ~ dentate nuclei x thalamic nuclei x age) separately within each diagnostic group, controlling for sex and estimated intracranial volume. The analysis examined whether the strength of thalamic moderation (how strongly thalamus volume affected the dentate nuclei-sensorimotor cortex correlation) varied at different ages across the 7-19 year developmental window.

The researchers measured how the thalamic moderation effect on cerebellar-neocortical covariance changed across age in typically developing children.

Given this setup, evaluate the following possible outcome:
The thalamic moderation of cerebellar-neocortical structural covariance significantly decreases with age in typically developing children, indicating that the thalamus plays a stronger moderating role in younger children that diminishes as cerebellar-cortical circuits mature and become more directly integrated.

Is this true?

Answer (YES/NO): YES